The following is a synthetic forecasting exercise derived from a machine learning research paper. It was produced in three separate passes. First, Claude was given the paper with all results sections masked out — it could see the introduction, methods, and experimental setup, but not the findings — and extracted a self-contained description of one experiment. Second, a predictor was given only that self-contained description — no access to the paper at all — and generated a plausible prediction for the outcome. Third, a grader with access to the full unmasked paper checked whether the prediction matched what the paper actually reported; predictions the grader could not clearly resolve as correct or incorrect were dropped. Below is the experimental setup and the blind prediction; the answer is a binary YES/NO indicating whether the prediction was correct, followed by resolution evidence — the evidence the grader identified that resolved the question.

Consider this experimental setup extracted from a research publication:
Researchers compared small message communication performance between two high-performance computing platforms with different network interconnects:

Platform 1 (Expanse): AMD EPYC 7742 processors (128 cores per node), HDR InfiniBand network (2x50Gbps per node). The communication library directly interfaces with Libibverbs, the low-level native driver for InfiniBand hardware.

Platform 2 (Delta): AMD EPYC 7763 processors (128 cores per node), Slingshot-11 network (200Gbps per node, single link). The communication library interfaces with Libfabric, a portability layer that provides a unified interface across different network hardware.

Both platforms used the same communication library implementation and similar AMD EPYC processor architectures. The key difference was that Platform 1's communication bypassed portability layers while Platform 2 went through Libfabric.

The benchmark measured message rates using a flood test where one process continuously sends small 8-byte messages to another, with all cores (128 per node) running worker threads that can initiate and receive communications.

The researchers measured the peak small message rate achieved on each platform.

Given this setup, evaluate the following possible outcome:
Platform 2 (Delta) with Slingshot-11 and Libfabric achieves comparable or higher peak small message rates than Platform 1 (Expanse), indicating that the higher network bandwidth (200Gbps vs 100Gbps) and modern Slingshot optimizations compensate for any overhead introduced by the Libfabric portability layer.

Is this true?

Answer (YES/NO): NO